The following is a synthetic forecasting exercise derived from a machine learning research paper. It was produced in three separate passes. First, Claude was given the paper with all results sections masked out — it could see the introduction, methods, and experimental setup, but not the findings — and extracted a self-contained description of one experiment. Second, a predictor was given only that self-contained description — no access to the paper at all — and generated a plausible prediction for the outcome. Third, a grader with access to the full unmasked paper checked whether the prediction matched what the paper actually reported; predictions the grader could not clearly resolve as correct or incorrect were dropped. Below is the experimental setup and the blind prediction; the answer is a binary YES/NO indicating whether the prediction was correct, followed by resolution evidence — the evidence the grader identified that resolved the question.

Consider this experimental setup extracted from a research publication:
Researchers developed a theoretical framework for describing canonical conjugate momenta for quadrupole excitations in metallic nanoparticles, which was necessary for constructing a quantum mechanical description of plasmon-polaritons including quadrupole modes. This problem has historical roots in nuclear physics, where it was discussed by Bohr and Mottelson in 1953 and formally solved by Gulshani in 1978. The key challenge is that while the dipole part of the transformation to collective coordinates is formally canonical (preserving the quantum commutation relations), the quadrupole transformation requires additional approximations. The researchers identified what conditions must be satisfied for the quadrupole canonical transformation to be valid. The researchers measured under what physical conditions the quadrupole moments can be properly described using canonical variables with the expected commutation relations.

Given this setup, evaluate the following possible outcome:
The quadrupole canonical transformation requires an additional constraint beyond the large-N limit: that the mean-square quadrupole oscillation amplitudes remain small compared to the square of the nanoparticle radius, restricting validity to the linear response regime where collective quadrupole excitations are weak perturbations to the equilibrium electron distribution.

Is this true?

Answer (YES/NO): NO